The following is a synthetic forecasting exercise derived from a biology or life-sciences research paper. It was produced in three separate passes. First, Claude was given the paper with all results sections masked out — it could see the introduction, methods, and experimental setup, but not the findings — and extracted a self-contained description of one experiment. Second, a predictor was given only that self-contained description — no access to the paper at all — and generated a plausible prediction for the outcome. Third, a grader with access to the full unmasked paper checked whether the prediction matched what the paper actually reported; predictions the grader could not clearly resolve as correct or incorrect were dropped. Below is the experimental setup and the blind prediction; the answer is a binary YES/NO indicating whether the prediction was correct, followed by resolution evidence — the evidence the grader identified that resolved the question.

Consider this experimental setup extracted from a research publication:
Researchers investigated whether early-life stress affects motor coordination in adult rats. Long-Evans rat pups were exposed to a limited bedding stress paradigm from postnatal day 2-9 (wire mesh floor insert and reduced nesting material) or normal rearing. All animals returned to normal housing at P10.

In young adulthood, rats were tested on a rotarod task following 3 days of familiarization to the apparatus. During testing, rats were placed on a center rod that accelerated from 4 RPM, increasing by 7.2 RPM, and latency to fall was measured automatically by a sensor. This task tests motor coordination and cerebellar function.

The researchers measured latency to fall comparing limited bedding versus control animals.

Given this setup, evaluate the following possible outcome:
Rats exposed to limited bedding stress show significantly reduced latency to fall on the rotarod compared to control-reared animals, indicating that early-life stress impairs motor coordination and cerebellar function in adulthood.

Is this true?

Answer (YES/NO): NO